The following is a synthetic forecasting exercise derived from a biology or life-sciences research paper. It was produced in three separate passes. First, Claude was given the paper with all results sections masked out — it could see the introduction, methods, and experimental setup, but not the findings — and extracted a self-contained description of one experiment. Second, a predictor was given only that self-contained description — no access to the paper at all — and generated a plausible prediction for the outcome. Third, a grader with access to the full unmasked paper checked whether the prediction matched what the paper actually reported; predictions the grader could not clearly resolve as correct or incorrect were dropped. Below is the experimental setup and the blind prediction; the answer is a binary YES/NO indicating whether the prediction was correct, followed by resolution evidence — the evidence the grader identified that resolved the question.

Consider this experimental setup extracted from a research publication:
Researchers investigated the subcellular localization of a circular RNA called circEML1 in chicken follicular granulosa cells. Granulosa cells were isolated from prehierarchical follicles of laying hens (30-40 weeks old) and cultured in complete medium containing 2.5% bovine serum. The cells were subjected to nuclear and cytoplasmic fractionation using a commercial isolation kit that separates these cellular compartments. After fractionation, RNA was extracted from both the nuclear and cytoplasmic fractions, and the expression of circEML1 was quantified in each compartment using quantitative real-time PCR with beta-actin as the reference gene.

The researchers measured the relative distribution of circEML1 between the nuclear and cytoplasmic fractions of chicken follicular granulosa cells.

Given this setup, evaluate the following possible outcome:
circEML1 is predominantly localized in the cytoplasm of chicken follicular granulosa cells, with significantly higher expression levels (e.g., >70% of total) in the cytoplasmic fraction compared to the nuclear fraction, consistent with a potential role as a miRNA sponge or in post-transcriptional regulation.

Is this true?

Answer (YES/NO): YES